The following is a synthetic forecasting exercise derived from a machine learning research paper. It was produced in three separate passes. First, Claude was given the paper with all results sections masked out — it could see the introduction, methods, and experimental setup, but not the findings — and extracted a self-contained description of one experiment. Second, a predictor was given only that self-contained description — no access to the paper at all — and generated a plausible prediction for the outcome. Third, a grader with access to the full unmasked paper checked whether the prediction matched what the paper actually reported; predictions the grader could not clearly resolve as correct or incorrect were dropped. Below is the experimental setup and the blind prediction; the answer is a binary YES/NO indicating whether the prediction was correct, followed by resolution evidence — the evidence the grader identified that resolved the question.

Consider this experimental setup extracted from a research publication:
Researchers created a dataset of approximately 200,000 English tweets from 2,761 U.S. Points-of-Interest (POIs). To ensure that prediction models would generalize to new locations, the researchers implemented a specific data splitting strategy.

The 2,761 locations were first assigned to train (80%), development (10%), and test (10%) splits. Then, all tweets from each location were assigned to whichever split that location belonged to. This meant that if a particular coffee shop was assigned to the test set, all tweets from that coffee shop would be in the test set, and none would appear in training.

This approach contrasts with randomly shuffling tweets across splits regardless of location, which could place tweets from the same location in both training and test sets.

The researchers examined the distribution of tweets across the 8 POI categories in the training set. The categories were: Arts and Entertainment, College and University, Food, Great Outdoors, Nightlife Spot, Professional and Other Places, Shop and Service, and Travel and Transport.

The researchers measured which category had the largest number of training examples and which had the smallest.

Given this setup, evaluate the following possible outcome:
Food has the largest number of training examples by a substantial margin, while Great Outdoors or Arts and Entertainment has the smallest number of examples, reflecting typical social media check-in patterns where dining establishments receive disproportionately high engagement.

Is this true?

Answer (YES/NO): NO